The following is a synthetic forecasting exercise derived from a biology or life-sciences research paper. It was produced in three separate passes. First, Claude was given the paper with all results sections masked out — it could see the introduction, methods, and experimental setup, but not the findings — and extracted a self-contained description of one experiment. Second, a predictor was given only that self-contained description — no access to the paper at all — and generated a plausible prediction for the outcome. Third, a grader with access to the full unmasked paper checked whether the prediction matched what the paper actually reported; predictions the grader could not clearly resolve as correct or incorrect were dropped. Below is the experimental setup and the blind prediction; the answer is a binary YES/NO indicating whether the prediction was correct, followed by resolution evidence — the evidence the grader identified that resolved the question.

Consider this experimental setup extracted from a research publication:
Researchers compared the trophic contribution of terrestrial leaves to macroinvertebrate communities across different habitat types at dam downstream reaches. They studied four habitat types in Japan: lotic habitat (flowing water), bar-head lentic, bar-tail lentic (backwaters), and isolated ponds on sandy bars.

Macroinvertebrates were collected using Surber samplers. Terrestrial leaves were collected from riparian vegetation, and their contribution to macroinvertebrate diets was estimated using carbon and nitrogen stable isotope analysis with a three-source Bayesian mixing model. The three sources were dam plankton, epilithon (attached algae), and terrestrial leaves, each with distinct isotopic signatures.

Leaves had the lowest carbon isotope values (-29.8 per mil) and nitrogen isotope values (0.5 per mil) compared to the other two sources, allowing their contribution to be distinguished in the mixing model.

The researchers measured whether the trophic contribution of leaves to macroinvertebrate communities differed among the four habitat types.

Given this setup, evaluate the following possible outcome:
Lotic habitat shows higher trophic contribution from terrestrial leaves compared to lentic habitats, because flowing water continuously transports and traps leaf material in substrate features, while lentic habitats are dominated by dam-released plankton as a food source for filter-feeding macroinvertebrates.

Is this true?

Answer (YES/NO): NO